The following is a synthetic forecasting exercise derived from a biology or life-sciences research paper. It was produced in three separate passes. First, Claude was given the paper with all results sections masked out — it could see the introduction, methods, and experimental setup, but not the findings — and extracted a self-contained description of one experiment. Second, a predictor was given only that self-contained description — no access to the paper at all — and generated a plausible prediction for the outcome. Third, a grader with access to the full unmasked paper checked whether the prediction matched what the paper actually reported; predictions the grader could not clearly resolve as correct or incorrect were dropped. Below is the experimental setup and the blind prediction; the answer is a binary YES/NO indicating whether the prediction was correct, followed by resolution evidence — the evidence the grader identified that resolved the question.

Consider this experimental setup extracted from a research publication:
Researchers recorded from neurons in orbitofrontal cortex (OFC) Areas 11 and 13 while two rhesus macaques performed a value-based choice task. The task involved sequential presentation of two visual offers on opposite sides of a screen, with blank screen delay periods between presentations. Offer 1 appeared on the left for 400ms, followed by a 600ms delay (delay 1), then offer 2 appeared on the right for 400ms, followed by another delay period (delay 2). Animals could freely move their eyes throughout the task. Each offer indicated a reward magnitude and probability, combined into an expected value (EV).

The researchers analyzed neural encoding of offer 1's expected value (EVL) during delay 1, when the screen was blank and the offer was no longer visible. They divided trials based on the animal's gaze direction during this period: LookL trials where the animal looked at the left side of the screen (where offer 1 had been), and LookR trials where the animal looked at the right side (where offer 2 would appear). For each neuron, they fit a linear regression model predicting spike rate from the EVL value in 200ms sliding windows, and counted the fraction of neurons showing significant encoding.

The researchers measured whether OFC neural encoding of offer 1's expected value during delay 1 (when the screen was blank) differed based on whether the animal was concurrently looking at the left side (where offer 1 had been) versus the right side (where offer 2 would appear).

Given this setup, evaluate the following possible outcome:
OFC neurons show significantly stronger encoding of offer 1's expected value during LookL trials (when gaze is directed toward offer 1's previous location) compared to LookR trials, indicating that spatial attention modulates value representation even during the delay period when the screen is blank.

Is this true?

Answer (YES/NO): YES